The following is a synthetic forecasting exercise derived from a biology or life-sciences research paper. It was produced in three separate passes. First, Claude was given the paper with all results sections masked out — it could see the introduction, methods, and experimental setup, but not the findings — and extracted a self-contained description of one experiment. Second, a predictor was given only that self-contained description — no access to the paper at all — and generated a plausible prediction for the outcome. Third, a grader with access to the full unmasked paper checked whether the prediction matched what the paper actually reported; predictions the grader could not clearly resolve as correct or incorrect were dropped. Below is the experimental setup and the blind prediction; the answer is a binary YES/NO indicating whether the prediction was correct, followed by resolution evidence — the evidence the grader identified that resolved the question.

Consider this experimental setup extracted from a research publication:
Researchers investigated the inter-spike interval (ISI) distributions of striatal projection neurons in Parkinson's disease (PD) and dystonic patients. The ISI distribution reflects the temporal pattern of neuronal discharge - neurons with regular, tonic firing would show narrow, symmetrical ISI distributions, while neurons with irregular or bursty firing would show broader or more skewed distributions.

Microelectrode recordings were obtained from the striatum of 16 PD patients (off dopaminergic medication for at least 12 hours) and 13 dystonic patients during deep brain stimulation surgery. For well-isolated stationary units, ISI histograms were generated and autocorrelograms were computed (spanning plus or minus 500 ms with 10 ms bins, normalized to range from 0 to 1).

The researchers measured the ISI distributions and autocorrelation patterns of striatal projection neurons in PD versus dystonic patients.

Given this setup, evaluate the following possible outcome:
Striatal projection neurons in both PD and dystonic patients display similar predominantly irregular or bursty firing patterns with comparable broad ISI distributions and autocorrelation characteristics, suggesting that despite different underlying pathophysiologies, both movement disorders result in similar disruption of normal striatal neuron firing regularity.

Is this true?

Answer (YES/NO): NO